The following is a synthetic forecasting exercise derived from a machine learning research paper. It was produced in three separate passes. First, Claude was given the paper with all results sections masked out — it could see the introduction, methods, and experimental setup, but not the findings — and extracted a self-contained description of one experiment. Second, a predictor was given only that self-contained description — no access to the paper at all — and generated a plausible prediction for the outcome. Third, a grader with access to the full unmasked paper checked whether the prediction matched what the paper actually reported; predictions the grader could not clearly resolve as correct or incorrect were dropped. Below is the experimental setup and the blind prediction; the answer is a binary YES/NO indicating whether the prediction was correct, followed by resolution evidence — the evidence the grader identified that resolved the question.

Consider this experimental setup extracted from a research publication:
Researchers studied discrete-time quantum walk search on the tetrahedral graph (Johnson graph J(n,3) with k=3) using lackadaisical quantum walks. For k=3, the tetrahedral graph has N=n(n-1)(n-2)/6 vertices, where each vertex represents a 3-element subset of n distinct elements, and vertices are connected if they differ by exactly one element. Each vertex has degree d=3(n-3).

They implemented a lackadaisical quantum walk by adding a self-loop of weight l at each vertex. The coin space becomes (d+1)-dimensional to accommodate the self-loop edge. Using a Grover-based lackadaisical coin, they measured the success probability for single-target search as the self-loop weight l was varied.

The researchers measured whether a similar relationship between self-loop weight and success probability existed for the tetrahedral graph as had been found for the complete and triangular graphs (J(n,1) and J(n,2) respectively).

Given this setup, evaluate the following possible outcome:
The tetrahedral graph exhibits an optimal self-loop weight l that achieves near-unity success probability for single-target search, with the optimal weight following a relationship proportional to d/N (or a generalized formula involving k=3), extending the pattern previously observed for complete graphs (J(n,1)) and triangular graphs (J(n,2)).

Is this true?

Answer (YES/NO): NO